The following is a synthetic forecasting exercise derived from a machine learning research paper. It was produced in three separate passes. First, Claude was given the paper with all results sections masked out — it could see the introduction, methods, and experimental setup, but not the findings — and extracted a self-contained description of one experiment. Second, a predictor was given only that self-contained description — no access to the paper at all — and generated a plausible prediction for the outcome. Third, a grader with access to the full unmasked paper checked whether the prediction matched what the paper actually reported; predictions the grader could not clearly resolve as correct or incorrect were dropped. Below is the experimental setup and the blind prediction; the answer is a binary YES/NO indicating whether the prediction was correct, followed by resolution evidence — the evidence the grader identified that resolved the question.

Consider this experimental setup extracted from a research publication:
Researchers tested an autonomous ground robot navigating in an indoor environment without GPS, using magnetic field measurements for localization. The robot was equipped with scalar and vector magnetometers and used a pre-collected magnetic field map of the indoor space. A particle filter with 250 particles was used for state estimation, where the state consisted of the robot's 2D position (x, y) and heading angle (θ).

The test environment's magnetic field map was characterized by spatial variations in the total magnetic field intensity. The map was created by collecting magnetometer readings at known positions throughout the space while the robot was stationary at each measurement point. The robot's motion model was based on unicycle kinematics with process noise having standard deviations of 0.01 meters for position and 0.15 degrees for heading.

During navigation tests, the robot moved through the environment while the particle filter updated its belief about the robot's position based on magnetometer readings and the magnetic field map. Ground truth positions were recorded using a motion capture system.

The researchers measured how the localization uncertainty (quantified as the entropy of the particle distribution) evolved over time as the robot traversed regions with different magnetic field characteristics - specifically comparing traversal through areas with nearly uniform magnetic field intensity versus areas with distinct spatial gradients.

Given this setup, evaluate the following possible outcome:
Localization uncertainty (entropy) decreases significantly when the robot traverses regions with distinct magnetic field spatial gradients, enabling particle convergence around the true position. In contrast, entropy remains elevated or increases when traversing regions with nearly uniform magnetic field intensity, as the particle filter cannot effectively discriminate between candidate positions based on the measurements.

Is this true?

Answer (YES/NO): YES